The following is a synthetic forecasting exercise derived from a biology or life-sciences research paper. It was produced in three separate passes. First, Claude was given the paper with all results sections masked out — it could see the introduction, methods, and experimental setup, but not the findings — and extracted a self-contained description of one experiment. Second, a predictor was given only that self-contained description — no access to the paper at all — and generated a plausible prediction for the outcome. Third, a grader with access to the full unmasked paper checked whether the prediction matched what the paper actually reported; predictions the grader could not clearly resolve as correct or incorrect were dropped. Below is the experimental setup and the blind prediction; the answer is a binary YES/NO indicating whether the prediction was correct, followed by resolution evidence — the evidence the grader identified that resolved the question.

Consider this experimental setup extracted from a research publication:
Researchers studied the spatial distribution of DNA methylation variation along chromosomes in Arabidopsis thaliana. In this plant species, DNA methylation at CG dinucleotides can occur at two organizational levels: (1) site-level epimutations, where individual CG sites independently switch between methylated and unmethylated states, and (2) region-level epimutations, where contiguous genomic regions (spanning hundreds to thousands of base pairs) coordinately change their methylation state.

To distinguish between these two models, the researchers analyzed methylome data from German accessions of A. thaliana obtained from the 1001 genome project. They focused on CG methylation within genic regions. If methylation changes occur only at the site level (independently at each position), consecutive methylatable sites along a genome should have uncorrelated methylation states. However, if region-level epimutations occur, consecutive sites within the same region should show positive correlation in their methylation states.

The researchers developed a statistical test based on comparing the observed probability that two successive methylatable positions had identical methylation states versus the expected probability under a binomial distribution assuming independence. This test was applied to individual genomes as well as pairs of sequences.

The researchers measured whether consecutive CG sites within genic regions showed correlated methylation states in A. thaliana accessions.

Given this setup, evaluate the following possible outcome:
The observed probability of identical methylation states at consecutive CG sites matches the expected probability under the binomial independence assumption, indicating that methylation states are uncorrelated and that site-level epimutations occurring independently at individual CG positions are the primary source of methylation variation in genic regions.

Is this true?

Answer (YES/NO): NO